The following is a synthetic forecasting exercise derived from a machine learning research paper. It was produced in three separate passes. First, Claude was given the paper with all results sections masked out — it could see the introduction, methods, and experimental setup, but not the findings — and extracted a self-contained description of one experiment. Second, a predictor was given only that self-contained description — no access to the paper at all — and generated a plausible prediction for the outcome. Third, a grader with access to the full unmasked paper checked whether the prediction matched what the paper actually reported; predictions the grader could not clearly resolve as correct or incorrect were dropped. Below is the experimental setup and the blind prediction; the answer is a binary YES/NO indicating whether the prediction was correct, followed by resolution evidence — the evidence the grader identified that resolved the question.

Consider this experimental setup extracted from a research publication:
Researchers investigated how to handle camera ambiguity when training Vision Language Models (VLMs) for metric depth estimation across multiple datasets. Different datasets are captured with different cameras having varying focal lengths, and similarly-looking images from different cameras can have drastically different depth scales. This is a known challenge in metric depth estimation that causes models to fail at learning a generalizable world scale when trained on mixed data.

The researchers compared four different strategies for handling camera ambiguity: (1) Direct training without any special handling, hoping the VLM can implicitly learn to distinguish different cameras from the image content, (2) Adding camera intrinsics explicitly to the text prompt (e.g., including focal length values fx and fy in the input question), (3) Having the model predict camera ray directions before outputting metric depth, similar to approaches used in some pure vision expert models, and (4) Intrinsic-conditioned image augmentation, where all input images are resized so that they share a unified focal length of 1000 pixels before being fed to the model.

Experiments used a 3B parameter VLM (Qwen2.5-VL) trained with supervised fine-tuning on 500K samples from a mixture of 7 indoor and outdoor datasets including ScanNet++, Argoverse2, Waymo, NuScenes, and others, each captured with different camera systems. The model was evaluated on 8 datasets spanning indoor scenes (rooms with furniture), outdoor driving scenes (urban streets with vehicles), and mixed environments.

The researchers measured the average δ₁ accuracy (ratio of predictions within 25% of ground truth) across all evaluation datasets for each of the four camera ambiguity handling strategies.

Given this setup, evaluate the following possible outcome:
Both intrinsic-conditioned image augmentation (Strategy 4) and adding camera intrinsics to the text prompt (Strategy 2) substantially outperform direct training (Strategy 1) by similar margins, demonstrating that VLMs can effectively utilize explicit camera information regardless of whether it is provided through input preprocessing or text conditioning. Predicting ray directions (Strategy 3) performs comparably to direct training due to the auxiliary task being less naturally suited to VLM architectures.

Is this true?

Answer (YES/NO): NO